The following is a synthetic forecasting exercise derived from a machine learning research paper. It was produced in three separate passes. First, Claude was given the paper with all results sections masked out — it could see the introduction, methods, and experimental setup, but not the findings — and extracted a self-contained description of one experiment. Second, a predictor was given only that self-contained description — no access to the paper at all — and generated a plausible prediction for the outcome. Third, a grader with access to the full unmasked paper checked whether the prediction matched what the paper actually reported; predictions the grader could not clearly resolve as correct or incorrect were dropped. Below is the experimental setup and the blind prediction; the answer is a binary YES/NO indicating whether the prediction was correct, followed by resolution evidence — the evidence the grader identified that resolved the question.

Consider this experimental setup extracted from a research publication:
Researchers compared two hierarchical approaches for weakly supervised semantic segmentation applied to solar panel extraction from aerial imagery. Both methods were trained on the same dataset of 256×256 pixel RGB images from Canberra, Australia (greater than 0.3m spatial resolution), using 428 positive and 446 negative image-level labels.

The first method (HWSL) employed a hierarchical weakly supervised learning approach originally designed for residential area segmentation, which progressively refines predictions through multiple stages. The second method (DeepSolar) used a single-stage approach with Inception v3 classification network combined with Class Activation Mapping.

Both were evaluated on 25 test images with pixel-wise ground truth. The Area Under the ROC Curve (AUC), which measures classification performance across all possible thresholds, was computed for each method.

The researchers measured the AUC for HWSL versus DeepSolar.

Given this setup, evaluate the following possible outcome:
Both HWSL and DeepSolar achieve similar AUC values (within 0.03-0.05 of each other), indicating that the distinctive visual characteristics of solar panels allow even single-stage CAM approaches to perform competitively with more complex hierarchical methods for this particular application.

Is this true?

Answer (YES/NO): NO